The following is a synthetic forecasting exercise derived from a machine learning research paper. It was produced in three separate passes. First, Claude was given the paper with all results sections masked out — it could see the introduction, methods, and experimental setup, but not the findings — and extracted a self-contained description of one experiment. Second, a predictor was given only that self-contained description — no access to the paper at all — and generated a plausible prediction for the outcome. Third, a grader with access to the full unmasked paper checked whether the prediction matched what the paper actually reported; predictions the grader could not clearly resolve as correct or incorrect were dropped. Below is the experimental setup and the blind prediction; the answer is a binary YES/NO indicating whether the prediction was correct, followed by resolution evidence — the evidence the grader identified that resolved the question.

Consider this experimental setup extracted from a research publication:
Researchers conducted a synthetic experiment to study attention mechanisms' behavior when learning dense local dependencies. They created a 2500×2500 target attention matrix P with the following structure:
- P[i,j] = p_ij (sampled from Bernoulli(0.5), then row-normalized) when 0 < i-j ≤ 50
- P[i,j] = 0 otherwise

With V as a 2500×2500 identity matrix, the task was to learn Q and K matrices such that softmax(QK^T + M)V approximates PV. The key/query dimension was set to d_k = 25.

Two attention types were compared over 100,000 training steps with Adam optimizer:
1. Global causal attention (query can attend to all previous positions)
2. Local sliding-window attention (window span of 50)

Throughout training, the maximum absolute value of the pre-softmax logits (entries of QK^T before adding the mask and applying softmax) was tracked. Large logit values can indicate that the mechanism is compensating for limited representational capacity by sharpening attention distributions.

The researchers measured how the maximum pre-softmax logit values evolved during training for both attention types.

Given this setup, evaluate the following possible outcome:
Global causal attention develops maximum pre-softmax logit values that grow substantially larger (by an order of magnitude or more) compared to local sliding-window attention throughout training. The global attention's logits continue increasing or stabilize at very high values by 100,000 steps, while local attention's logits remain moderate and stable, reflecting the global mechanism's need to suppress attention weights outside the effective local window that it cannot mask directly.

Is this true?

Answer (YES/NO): NO